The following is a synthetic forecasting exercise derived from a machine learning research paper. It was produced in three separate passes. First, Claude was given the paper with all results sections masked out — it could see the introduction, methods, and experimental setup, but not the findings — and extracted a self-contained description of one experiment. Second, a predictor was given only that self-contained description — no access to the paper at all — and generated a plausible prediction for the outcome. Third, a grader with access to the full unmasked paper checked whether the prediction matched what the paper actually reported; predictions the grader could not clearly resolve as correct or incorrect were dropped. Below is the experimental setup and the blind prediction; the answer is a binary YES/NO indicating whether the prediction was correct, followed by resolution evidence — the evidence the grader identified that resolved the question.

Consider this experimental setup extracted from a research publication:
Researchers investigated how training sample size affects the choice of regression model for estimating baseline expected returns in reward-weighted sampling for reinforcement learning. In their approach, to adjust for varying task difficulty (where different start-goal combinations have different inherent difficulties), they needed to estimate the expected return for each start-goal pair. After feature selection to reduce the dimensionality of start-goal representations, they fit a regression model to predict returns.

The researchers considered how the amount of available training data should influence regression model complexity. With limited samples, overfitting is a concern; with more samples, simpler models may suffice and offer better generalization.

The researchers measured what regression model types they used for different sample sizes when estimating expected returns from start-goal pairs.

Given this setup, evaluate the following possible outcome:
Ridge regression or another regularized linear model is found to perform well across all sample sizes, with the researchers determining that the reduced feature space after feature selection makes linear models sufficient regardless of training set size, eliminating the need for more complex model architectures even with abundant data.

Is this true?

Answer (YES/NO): NO